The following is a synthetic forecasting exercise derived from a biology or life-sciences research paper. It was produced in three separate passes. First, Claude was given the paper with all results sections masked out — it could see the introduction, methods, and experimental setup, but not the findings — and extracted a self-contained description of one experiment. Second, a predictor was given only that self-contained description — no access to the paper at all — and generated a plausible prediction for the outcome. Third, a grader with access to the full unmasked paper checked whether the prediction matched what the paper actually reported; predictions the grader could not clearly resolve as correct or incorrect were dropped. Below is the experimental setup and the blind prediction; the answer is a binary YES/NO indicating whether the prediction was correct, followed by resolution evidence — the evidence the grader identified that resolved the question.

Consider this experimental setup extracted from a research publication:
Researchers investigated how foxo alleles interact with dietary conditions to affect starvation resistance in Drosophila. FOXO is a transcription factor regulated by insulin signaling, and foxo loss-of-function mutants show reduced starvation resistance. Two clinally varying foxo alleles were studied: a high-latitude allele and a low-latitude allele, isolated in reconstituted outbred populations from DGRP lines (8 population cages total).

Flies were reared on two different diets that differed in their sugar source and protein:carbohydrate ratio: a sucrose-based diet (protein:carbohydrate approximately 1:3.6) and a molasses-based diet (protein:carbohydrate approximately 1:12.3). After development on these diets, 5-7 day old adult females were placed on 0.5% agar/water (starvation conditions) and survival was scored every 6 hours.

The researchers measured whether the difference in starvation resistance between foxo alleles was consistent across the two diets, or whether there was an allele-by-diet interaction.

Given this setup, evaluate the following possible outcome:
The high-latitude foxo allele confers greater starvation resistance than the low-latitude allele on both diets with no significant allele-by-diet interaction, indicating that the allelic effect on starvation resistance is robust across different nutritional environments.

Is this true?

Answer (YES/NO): NO